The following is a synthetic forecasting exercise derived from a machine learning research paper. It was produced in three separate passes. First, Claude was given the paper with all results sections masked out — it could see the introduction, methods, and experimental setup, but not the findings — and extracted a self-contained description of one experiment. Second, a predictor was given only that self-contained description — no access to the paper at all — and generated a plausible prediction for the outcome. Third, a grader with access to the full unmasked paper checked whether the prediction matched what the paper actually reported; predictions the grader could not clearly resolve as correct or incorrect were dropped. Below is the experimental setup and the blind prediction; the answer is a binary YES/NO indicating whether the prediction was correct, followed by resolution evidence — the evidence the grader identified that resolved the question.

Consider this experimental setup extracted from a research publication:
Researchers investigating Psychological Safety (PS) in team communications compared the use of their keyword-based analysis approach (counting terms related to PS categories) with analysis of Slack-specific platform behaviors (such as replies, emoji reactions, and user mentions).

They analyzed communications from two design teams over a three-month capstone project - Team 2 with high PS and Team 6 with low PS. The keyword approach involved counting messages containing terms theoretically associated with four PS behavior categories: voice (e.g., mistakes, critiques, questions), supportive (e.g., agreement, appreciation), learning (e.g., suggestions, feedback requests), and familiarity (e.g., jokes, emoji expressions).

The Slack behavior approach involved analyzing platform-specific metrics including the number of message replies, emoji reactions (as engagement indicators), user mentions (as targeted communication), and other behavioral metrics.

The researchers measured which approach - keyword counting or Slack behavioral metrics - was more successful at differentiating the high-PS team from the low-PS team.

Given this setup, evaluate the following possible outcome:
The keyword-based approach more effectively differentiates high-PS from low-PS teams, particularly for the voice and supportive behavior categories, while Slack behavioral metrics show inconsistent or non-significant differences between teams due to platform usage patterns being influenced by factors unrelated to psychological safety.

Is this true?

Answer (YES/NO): NO